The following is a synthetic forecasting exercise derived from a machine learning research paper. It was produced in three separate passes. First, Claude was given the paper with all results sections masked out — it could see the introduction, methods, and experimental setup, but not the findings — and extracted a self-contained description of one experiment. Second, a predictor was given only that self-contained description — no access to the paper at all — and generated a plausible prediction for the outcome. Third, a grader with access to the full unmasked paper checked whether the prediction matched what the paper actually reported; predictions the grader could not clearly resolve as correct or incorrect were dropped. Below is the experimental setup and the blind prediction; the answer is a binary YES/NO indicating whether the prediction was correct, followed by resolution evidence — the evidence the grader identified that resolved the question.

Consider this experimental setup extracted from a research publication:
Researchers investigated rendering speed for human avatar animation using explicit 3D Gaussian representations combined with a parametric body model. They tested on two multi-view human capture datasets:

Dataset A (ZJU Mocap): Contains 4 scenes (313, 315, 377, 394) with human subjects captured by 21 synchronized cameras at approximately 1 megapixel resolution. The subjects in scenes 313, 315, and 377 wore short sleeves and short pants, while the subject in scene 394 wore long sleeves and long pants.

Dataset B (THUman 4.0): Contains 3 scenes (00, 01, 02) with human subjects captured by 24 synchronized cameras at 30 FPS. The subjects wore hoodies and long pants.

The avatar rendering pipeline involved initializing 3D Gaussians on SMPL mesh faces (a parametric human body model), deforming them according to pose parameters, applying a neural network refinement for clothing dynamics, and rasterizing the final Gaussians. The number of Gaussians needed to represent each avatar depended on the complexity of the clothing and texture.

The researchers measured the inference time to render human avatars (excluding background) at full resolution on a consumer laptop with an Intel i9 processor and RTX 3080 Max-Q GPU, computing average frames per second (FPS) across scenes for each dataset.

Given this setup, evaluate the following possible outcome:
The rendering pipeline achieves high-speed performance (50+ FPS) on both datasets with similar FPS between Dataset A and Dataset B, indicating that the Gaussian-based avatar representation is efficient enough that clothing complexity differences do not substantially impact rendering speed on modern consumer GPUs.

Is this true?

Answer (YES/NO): NO